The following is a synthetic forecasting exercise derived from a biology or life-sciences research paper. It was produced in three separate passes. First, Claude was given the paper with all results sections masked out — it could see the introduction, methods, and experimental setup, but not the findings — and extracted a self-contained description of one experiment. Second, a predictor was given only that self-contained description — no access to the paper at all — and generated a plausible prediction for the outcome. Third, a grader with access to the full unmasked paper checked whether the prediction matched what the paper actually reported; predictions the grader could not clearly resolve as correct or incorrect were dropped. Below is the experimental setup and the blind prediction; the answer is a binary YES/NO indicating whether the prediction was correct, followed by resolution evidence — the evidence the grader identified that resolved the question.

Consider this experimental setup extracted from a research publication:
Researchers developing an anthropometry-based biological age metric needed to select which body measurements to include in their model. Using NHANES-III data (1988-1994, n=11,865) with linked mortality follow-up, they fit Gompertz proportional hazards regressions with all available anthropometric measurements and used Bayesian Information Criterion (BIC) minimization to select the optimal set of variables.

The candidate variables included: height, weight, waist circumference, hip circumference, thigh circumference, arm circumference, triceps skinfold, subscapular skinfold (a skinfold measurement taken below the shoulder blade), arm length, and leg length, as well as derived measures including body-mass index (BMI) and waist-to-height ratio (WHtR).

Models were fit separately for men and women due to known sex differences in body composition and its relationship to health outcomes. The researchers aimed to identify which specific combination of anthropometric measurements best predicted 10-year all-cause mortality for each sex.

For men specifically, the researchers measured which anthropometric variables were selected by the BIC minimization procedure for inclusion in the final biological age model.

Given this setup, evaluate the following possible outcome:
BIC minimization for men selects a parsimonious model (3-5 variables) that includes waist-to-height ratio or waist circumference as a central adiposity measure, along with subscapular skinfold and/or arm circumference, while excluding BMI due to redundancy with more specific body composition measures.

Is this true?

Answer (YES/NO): NO